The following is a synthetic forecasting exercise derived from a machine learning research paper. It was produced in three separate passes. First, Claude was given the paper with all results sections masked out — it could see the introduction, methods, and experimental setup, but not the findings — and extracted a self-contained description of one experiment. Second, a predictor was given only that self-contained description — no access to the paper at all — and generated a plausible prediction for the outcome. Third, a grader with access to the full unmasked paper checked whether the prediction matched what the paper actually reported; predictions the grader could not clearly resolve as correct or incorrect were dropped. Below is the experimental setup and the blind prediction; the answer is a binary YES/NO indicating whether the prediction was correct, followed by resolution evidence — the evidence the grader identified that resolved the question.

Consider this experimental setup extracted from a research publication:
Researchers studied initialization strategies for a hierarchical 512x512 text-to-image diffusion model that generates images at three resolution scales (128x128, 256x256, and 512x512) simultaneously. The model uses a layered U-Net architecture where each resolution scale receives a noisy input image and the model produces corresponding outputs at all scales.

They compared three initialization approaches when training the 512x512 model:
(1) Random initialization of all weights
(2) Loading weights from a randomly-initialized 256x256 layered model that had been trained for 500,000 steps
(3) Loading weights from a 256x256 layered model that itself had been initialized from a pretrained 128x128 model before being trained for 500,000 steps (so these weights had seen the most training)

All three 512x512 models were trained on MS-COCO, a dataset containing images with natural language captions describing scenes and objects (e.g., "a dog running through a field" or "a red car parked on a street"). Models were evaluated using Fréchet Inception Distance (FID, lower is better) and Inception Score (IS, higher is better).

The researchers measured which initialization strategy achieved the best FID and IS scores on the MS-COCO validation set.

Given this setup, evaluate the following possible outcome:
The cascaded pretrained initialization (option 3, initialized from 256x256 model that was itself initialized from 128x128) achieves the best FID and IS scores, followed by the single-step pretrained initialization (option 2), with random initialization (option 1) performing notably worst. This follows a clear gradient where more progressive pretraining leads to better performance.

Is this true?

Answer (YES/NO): NO